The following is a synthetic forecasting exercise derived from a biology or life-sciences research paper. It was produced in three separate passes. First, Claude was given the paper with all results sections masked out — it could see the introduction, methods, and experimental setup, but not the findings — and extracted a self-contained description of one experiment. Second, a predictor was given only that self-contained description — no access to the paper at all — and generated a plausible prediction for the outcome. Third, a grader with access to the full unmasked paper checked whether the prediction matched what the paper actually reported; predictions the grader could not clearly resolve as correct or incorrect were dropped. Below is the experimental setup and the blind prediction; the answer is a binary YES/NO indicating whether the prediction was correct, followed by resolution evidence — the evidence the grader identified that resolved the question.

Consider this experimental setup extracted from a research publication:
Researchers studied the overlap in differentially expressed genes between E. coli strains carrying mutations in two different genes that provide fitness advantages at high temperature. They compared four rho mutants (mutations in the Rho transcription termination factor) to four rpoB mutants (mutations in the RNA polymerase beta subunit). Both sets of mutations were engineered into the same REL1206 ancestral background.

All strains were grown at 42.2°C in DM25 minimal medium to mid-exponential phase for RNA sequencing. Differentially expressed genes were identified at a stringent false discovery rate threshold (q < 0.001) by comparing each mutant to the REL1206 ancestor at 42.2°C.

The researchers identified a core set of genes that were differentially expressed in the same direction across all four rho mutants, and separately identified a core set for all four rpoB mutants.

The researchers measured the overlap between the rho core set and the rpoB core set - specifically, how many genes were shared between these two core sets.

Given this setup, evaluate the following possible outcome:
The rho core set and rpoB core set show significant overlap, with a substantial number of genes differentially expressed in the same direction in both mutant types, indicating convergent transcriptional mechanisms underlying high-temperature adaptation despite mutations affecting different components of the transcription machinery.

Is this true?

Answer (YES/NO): YES